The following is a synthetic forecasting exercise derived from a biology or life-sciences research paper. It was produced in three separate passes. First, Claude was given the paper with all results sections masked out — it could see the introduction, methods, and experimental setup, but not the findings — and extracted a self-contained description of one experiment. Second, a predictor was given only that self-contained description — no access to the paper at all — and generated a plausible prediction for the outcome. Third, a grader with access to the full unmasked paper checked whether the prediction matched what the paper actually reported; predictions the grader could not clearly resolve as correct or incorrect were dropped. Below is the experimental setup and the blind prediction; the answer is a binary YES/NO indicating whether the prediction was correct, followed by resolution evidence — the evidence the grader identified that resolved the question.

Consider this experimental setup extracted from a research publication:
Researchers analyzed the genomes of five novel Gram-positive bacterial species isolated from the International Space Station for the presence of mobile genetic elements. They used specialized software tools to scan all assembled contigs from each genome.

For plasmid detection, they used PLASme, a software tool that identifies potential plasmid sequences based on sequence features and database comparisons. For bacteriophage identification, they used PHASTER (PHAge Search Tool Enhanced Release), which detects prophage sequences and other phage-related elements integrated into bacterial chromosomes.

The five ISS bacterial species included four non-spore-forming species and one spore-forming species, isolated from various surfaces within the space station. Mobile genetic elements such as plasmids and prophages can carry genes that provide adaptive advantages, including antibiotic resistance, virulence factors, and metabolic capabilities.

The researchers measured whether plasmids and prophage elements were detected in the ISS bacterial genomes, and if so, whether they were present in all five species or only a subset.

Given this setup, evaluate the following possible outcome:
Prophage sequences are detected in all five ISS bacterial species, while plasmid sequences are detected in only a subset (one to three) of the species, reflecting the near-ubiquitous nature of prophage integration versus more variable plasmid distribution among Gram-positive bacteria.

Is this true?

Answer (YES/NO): NO